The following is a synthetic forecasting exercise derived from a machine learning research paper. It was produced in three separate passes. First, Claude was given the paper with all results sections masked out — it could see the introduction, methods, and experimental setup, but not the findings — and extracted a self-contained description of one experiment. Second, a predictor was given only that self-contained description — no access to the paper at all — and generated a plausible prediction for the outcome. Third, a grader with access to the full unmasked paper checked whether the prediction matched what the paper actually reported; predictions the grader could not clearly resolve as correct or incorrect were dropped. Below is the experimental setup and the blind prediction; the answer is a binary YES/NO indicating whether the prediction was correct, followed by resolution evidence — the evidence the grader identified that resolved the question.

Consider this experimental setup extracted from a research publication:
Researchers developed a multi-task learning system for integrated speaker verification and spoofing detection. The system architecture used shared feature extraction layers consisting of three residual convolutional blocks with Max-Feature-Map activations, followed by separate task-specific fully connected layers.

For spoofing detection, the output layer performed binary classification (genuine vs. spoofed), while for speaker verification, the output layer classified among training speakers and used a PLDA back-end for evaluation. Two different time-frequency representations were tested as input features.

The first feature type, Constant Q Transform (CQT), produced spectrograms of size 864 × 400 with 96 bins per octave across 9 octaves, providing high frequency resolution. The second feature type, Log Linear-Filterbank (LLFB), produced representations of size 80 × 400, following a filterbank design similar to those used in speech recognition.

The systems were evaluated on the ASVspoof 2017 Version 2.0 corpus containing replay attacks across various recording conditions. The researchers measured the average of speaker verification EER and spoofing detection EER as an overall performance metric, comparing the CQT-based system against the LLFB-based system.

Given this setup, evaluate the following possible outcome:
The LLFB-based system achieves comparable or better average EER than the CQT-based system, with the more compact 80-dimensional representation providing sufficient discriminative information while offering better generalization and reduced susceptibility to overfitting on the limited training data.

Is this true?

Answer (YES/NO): NO